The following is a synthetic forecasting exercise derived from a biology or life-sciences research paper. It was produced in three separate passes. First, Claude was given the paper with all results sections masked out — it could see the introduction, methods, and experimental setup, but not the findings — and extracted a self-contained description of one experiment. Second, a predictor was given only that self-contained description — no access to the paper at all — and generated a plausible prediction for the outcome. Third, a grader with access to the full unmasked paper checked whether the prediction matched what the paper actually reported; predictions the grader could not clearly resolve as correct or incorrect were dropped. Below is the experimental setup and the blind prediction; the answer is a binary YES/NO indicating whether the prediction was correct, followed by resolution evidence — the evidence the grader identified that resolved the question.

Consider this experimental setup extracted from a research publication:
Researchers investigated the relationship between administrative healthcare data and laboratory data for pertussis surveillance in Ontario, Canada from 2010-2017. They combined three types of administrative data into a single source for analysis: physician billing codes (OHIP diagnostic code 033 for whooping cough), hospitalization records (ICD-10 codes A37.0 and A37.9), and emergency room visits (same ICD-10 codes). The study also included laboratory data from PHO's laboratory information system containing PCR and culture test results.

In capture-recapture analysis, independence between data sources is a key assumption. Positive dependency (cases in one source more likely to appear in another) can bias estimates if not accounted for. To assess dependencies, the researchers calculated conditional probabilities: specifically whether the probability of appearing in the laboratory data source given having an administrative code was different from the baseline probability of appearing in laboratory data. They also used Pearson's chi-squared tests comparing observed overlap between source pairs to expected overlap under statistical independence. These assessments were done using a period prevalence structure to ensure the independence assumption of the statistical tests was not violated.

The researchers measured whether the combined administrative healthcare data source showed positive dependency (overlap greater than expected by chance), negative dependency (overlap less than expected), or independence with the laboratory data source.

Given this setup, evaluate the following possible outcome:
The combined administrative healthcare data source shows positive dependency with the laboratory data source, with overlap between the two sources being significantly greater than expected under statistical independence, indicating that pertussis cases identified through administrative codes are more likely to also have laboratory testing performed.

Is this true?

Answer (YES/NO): NO